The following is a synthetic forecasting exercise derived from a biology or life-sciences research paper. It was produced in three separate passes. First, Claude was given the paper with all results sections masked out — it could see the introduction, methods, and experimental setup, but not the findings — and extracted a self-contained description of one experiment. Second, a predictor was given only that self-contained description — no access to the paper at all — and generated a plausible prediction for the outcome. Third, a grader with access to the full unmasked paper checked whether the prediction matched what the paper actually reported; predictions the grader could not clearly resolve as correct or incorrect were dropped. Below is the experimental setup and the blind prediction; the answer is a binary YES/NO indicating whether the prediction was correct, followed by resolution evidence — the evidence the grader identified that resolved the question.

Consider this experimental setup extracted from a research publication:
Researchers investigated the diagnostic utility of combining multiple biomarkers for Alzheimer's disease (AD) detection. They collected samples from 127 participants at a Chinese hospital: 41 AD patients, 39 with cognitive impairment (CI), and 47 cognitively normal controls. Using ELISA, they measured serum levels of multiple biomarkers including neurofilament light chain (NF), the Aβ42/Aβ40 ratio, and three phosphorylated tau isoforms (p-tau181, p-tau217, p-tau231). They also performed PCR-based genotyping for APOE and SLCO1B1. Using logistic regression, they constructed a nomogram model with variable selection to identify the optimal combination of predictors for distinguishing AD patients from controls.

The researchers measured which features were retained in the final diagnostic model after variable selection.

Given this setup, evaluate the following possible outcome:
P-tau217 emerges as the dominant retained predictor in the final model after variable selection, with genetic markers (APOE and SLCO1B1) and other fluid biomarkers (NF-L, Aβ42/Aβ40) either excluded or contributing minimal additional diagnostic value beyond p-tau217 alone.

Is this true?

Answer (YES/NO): NO